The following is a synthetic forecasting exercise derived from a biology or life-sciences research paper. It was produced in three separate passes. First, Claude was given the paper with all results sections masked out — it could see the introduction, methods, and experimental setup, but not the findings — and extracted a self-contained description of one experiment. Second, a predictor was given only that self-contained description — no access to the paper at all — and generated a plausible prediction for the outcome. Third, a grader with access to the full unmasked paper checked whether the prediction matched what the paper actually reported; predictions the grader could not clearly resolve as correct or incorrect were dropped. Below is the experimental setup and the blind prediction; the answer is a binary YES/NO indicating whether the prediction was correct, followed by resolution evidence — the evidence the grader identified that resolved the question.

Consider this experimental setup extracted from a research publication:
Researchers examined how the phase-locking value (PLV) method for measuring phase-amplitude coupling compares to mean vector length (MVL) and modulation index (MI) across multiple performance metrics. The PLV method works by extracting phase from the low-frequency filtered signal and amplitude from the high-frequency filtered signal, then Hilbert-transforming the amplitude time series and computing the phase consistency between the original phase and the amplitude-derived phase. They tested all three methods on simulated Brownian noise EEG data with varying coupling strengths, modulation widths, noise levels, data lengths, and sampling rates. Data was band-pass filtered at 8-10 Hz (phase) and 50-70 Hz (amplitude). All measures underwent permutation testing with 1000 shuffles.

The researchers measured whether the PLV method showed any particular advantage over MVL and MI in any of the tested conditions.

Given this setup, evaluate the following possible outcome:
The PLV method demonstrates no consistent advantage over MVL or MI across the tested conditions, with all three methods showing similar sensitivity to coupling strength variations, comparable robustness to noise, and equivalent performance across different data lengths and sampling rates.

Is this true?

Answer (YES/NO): NO